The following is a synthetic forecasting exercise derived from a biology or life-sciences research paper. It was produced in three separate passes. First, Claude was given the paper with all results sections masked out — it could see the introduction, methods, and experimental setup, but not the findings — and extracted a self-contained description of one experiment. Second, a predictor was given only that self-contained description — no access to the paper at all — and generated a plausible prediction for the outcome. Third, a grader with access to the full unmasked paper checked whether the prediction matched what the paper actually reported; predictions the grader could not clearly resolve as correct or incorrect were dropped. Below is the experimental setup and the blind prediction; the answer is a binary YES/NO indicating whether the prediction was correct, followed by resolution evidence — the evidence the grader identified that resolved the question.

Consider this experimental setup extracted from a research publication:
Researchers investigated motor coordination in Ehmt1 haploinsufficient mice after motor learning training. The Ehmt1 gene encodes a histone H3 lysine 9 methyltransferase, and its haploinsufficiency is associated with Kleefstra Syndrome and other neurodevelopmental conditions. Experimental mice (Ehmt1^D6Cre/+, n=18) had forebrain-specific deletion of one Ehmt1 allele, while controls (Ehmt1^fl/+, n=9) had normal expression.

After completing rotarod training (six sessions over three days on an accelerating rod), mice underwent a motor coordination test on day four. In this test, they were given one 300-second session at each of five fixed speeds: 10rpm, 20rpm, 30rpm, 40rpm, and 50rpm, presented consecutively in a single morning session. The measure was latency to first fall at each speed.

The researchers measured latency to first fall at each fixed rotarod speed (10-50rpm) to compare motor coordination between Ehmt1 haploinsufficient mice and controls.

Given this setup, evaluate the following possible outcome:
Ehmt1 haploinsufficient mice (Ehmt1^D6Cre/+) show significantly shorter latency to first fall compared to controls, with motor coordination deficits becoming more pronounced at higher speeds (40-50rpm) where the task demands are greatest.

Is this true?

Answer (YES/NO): NO